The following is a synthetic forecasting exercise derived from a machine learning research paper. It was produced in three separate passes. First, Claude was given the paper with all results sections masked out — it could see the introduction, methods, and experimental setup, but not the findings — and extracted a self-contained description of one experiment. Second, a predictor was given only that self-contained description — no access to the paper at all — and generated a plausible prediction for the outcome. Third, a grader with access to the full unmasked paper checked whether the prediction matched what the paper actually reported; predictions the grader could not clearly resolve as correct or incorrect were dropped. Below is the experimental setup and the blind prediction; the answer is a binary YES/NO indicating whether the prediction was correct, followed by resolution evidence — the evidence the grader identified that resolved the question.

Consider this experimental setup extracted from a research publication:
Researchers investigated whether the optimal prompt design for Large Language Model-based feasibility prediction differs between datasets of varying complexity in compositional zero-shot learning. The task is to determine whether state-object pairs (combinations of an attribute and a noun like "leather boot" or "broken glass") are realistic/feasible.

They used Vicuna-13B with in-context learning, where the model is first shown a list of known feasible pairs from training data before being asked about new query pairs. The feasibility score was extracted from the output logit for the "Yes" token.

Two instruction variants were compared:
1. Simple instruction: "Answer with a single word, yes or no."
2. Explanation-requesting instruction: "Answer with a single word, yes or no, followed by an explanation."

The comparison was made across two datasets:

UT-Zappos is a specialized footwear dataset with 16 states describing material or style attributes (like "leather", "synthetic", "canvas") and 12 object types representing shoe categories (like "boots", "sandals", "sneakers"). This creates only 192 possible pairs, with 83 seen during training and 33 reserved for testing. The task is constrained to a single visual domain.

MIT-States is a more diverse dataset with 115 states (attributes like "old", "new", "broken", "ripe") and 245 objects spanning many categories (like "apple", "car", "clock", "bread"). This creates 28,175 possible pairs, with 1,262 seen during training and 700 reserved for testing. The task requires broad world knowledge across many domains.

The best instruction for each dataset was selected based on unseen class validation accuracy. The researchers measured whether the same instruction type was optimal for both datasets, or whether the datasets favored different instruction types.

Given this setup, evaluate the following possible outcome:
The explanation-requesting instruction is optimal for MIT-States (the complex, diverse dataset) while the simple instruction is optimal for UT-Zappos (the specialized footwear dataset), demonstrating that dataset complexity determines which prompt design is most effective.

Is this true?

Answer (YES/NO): YES